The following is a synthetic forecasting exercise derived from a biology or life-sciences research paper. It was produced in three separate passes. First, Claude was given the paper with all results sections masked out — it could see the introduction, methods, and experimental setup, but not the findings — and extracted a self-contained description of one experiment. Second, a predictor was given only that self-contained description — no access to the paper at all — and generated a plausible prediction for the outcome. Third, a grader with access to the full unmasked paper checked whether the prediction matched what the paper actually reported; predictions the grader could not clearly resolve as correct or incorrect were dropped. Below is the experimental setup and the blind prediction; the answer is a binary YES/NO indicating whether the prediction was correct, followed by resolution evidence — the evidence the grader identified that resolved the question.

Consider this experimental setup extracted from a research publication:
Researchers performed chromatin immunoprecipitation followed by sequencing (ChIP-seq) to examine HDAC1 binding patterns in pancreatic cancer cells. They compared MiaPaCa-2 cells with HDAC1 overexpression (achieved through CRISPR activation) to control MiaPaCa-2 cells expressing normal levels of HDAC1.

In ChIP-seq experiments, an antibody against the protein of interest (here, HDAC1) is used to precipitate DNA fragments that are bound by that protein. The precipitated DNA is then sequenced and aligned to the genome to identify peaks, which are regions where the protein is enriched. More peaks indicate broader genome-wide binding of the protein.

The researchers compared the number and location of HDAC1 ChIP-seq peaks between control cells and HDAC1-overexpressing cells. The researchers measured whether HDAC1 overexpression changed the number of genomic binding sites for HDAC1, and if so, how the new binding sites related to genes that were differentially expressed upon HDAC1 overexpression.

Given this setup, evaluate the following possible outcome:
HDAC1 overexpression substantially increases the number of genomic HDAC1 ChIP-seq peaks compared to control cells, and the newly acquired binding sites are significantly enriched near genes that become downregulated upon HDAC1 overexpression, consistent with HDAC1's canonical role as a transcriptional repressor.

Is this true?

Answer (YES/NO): NO